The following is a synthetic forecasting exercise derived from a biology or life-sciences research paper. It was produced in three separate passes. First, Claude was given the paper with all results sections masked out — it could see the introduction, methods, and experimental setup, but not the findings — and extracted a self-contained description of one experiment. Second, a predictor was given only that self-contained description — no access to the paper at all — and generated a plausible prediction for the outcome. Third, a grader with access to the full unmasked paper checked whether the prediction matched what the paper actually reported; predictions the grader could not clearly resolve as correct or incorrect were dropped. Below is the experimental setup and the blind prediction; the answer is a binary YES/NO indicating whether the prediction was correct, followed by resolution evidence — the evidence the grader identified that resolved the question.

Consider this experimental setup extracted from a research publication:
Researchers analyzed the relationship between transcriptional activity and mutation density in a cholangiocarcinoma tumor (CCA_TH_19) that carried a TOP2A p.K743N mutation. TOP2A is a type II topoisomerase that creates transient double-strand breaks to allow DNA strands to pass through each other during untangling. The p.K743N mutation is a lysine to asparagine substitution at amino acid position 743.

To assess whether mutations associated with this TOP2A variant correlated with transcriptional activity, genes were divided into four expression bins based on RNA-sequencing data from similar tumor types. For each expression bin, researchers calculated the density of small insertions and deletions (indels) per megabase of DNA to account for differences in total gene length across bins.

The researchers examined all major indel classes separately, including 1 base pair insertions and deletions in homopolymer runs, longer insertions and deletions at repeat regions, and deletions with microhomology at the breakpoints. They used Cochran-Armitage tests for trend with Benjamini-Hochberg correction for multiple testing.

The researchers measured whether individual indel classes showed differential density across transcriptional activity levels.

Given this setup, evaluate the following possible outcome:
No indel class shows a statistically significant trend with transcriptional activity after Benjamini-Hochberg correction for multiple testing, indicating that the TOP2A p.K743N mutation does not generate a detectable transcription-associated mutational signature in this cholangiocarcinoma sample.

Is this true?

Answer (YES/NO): NO